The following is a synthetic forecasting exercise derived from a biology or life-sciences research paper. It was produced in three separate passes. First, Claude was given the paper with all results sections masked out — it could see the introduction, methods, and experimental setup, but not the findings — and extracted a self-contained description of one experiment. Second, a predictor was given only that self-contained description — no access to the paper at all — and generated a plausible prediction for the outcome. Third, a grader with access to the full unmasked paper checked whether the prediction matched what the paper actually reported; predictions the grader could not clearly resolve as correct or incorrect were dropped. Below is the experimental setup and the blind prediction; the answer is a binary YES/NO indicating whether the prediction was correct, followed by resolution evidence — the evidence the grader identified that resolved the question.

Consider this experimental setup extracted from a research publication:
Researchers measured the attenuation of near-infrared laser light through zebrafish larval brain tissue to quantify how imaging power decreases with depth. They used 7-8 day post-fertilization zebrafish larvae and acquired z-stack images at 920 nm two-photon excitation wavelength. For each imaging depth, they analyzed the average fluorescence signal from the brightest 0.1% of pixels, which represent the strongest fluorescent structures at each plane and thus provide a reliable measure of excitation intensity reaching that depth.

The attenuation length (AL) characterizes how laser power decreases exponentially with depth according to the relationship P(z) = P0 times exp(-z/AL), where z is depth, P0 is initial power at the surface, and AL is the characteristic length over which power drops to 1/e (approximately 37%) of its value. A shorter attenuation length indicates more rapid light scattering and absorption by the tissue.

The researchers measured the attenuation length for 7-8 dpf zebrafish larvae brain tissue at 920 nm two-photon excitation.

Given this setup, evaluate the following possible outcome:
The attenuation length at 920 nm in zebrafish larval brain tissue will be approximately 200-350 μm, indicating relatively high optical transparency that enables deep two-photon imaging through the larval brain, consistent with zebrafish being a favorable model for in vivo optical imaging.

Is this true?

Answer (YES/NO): YES